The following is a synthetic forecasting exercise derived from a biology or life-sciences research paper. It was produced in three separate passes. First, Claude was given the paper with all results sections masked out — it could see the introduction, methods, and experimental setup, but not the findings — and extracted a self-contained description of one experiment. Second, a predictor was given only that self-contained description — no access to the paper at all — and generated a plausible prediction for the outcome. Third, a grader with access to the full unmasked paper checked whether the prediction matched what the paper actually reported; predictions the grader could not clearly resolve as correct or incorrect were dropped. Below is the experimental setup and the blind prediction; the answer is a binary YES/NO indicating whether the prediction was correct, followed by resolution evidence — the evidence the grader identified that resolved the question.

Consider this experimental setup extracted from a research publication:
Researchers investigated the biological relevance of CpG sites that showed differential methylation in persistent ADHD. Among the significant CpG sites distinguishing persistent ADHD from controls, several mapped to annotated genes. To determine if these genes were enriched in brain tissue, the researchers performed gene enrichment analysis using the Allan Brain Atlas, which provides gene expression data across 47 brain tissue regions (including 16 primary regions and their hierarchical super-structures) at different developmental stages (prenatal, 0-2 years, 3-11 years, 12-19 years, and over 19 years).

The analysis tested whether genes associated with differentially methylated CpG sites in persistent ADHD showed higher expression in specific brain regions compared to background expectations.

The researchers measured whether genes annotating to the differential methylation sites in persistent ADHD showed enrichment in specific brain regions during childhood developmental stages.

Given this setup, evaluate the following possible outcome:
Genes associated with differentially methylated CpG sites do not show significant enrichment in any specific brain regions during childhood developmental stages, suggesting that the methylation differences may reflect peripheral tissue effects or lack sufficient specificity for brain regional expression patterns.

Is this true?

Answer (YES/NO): NO